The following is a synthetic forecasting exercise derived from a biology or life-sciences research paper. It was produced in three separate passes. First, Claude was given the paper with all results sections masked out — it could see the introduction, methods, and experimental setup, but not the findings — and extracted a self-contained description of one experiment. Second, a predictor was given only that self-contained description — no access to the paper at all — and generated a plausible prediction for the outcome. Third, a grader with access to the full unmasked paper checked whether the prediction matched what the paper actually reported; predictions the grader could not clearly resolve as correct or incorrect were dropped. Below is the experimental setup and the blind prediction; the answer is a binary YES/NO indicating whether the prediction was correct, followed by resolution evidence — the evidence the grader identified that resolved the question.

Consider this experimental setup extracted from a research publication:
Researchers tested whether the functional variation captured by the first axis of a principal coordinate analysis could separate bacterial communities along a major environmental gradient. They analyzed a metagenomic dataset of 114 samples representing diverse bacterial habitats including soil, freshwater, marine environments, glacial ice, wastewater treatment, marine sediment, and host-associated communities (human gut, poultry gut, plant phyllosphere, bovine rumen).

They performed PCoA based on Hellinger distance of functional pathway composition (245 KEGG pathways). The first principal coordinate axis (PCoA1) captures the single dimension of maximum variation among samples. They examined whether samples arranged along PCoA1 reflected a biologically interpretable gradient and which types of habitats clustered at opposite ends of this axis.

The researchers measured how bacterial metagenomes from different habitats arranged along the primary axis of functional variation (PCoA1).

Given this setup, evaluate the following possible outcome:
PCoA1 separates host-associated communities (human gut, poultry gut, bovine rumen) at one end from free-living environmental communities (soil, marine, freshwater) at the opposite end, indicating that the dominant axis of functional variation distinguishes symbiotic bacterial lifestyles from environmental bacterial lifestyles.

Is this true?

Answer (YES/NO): NO